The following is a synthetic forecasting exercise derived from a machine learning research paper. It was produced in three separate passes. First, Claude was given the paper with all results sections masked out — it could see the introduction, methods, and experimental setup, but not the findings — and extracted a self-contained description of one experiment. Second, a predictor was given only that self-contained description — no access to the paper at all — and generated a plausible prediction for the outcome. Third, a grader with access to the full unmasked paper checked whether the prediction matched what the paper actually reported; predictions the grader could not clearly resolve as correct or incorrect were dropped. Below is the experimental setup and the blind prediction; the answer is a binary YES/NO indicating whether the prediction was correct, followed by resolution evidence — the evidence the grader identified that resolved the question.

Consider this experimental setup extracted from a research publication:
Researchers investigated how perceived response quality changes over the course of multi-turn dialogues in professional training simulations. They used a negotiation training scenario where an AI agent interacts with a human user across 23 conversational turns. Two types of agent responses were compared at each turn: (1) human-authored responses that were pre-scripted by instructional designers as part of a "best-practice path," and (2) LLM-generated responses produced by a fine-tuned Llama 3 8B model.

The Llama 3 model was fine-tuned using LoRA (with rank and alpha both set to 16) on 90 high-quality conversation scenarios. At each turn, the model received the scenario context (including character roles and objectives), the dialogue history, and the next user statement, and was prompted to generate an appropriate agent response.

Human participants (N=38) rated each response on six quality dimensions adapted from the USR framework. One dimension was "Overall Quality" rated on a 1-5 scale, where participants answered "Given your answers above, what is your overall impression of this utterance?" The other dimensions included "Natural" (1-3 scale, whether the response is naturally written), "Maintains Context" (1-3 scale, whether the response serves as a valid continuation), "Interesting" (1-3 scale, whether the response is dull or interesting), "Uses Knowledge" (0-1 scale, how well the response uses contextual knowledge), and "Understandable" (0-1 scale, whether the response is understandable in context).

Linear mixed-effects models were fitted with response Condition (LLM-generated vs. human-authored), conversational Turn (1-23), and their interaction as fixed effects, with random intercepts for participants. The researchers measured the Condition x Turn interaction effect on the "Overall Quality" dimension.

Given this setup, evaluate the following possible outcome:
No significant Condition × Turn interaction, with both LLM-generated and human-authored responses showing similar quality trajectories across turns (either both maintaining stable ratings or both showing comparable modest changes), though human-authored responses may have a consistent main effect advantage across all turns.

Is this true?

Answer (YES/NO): NO